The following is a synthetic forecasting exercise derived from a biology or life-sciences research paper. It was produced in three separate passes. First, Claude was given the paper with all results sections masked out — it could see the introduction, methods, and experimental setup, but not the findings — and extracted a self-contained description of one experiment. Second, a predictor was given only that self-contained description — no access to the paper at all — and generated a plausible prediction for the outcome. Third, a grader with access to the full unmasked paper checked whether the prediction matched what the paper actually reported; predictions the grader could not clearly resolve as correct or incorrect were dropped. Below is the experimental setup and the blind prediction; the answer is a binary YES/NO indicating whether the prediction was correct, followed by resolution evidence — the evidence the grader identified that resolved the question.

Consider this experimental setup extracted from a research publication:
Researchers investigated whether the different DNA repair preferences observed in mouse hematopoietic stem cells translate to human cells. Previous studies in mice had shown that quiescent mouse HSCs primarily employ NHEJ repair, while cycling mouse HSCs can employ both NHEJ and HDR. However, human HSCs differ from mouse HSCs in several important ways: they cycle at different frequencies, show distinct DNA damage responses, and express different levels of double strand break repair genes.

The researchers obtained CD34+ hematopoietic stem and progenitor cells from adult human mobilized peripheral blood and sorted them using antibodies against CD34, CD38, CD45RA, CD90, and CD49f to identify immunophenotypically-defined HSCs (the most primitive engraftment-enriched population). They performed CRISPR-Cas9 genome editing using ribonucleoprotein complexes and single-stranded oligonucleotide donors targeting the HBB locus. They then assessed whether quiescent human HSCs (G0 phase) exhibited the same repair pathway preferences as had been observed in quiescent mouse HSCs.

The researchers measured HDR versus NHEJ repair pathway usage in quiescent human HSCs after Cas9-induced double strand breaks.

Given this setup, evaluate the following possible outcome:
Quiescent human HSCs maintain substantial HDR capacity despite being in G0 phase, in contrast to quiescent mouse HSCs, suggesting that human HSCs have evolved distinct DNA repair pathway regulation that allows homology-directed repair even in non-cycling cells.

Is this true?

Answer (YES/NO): NO